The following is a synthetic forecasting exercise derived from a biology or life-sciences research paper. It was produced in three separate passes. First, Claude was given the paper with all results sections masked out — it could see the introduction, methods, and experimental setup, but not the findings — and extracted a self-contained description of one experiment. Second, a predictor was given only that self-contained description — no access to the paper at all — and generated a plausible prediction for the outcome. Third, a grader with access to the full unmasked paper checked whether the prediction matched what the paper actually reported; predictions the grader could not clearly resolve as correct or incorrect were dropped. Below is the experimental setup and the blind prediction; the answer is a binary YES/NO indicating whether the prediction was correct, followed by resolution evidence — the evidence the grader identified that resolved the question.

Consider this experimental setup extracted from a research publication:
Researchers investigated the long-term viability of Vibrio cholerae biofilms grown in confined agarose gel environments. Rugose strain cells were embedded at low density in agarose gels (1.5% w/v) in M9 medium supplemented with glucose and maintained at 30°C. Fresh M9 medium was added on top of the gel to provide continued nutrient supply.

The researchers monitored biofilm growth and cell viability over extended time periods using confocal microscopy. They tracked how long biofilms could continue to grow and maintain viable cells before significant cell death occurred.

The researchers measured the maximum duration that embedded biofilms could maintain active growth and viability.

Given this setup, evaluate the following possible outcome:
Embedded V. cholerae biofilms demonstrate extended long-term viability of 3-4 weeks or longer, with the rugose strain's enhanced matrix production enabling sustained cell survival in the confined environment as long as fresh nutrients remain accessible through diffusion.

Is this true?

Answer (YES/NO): NO